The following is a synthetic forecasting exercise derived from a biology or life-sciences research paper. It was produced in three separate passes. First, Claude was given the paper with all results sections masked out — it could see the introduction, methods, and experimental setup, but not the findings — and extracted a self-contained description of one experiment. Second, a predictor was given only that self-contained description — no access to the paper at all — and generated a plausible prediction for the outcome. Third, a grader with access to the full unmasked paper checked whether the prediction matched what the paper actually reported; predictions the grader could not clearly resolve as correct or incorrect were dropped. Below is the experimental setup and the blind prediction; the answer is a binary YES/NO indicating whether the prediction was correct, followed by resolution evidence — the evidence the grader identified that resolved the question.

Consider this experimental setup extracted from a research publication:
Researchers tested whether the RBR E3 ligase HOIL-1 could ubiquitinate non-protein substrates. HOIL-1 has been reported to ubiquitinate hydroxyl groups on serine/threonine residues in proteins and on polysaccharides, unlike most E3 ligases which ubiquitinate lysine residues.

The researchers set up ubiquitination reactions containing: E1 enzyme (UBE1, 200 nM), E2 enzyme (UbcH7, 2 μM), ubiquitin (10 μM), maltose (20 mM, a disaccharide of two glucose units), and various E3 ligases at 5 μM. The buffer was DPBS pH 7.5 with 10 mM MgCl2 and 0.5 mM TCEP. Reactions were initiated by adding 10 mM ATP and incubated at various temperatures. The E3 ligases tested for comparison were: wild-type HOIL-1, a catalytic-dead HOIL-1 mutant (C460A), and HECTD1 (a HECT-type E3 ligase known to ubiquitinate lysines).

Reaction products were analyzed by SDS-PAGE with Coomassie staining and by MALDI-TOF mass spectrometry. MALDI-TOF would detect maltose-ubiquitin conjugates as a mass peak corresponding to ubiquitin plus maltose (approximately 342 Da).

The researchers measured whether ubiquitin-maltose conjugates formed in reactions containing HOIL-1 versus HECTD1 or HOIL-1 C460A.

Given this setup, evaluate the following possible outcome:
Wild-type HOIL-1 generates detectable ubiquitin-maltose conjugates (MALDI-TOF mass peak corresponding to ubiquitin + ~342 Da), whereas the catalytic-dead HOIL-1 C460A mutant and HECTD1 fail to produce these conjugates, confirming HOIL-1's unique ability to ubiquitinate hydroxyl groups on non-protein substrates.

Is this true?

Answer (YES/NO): NO